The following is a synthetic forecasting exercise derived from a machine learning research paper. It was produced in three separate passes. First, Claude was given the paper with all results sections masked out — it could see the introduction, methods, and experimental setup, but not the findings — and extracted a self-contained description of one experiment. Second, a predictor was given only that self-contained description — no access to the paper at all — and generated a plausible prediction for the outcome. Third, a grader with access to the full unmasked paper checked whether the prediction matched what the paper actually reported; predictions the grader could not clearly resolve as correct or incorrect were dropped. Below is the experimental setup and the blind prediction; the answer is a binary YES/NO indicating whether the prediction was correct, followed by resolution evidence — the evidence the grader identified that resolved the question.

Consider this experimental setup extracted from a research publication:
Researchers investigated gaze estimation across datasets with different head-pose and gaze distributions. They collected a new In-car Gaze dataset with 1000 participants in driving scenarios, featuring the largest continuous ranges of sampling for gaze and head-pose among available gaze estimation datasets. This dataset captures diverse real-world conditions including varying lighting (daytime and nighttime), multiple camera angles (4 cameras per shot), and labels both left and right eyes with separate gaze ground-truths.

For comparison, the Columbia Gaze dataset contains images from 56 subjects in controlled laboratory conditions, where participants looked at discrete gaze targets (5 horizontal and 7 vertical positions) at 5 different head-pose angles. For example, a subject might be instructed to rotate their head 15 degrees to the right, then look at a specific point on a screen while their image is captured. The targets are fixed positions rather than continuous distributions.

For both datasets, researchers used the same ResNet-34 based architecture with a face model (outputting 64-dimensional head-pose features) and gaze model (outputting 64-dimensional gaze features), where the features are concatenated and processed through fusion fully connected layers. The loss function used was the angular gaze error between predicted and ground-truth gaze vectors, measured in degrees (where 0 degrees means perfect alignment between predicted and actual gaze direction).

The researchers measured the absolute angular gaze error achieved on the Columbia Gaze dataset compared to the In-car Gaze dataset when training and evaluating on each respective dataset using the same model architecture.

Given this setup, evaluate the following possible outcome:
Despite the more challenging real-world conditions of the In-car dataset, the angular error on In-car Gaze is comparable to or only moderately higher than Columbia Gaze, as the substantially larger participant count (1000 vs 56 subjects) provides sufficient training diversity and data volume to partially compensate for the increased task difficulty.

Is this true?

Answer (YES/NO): NO